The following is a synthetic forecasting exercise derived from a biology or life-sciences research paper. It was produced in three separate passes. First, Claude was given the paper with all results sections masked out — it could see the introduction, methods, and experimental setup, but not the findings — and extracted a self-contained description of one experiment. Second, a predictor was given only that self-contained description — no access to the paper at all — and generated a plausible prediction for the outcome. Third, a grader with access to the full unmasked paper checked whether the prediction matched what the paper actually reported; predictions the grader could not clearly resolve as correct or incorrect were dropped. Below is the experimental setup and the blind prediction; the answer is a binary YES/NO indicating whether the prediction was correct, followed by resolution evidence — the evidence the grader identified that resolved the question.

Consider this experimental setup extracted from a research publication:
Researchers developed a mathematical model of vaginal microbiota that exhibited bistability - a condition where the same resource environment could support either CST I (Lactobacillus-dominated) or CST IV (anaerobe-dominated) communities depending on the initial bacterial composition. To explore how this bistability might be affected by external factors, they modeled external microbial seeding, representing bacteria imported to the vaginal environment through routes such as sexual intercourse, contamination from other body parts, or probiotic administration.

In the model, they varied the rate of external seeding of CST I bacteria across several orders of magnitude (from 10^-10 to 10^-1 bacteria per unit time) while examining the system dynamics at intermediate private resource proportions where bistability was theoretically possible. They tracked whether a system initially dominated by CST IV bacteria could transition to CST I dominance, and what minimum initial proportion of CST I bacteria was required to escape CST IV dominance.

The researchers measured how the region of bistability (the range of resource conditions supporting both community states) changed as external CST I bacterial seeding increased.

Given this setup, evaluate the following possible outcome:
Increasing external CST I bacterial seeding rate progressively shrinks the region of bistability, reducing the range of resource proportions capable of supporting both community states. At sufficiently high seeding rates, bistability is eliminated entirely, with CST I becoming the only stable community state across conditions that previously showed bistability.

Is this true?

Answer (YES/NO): NO